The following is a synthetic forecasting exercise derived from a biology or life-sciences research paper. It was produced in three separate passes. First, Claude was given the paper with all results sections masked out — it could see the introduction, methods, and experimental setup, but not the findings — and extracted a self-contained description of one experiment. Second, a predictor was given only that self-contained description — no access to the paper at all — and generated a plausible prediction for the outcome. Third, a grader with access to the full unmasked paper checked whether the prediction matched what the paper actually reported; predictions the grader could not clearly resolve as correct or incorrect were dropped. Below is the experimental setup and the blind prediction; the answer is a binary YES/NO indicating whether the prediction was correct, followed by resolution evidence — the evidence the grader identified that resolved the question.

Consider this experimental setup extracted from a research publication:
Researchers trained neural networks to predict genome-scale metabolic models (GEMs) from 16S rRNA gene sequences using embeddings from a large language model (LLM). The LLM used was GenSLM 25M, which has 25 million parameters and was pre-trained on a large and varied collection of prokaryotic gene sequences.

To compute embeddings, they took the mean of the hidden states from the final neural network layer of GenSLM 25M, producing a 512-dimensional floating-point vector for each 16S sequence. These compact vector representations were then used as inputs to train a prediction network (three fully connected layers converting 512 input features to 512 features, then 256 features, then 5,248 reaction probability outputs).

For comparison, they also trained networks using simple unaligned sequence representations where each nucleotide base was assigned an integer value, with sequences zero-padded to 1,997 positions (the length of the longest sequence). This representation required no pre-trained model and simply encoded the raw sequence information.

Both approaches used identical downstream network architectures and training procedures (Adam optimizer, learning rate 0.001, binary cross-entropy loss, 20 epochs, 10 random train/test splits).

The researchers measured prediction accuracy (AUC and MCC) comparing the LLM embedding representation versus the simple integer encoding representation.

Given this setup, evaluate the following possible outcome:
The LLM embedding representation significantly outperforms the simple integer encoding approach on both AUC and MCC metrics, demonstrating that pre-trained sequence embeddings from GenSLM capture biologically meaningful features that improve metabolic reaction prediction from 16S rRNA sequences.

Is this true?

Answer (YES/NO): NO